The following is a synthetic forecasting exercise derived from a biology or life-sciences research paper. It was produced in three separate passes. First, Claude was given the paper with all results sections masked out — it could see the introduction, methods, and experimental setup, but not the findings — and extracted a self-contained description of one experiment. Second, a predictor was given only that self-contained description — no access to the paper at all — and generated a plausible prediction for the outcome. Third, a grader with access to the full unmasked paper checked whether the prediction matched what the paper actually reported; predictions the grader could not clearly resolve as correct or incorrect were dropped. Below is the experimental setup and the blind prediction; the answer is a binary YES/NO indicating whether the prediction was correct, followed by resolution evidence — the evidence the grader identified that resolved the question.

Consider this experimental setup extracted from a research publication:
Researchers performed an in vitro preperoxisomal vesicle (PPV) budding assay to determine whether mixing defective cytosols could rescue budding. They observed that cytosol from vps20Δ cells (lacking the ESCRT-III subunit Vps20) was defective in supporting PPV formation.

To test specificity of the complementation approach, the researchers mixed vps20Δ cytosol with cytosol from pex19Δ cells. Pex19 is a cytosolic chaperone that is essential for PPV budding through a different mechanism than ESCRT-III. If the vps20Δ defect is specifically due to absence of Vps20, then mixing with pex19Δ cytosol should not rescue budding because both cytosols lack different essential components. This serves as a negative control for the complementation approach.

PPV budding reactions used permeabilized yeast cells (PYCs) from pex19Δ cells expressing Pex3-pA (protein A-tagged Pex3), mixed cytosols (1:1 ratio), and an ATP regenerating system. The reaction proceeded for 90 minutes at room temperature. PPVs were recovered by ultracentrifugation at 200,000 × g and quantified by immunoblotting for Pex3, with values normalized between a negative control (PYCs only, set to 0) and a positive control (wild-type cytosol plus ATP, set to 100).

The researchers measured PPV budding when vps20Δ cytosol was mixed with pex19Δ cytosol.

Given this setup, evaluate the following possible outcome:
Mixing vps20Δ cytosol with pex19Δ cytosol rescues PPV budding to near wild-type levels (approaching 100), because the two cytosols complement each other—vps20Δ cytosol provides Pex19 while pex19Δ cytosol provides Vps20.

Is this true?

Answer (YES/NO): YES